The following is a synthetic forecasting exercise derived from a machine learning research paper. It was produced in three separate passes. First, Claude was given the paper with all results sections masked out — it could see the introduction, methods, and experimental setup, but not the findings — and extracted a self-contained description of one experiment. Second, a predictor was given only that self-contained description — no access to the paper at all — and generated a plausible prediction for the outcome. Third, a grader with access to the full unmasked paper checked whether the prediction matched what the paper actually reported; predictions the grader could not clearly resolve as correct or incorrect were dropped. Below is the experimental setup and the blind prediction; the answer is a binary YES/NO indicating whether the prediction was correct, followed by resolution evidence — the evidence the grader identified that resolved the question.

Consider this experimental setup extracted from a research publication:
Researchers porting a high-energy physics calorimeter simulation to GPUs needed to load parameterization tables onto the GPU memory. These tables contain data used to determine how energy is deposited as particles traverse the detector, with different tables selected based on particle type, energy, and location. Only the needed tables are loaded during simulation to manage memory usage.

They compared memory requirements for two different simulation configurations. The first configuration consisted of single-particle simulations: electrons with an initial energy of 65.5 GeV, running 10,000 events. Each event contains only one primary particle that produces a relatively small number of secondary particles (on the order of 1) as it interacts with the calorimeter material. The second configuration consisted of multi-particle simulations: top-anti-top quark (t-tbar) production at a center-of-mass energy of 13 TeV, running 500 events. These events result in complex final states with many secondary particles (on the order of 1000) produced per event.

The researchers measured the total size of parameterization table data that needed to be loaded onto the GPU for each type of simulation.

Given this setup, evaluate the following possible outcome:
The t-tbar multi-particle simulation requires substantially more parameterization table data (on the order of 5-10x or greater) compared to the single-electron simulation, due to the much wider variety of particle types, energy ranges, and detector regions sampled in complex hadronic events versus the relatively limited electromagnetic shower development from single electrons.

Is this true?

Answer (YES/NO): YES